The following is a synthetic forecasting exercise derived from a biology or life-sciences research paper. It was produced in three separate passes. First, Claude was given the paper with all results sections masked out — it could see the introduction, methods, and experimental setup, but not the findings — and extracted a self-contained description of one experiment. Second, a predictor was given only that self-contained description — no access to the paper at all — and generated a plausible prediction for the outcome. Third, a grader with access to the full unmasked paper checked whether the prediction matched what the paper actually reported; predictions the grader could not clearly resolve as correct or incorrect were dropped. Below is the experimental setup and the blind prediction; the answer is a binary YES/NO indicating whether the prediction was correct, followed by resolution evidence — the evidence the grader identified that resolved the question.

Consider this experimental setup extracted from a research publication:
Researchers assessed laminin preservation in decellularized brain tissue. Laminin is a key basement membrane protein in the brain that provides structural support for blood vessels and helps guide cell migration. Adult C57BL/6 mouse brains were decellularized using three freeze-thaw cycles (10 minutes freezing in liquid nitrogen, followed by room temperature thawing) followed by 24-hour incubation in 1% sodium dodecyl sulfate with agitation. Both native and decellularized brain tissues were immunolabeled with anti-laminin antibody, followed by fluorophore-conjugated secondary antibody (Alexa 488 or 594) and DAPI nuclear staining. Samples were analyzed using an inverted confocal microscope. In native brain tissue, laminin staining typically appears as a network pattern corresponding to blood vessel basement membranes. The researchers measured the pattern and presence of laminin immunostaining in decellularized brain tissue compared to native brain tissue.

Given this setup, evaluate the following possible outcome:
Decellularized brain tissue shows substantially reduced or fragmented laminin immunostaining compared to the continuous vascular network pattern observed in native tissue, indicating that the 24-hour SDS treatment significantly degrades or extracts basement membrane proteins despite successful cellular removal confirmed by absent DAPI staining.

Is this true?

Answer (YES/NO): NO